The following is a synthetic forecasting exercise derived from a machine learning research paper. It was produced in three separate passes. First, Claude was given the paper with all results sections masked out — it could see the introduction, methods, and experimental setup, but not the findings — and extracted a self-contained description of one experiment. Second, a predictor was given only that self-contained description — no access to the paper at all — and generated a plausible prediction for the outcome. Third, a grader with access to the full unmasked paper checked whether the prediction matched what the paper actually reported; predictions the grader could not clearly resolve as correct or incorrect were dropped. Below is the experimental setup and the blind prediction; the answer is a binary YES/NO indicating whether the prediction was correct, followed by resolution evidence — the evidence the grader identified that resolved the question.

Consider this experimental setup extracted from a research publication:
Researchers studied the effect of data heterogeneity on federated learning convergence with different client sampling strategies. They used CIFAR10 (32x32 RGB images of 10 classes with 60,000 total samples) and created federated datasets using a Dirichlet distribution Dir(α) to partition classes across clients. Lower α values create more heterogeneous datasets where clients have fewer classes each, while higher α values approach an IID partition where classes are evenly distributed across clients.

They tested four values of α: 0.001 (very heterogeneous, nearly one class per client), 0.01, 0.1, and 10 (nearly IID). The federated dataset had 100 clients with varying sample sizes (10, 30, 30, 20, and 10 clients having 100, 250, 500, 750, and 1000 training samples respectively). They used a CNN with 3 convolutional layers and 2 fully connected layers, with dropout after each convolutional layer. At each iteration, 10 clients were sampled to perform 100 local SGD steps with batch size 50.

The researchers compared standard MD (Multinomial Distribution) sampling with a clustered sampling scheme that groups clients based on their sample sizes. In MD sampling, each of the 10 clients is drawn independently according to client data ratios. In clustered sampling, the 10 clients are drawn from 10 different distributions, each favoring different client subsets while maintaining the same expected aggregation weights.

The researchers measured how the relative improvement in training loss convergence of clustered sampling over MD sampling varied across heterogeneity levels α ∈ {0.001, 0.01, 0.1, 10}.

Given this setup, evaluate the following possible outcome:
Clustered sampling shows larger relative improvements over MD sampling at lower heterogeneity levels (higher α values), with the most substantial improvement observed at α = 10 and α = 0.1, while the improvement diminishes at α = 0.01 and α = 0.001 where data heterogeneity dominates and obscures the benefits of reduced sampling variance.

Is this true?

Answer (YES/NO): NO